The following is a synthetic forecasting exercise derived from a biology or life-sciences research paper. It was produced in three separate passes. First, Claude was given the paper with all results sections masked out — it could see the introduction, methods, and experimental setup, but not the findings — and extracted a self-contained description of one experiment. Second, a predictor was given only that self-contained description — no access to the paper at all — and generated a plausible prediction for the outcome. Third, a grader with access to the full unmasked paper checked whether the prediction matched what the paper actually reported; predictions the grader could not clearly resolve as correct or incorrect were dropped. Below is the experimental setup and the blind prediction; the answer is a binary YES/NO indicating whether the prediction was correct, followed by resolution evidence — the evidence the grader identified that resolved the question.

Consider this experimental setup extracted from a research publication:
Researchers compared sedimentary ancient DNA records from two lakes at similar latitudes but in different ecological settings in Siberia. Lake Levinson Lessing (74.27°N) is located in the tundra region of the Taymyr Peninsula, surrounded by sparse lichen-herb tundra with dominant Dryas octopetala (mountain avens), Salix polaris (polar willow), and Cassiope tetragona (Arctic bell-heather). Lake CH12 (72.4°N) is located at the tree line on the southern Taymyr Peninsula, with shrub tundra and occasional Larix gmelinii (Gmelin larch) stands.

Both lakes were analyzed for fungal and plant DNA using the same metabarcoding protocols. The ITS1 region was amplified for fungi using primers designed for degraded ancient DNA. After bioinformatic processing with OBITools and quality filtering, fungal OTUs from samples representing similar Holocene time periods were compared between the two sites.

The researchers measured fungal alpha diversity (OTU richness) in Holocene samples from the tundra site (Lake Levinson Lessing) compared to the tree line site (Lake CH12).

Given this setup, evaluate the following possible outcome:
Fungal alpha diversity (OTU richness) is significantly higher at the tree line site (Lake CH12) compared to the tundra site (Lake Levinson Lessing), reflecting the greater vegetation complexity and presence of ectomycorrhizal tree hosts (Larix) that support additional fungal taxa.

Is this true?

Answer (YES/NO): YES